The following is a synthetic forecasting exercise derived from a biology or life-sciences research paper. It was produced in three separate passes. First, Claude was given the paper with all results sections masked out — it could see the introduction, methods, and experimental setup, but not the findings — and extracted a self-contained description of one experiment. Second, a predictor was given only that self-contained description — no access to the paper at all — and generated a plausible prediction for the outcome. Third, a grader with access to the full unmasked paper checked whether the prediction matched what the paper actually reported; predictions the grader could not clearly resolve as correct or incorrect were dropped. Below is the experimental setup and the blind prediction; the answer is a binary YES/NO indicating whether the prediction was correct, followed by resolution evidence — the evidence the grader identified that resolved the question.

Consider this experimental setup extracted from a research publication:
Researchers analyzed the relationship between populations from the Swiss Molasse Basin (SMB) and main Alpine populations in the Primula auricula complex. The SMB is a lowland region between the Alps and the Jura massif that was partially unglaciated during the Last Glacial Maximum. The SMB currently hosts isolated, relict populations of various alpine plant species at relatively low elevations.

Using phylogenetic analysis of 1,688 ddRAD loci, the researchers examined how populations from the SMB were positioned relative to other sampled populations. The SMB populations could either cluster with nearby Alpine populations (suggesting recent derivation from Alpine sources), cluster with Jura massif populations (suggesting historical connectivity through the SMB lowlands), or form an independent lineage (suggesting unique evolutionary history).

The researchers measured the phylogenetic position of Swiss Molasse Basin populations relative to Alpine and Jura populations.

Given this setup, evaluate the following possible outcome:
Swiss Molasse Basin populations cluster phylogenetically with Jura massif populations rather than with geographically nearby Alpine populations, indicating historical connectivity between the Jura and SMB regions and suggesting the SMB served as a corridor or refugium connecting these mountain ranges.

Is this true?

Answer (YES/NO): NO